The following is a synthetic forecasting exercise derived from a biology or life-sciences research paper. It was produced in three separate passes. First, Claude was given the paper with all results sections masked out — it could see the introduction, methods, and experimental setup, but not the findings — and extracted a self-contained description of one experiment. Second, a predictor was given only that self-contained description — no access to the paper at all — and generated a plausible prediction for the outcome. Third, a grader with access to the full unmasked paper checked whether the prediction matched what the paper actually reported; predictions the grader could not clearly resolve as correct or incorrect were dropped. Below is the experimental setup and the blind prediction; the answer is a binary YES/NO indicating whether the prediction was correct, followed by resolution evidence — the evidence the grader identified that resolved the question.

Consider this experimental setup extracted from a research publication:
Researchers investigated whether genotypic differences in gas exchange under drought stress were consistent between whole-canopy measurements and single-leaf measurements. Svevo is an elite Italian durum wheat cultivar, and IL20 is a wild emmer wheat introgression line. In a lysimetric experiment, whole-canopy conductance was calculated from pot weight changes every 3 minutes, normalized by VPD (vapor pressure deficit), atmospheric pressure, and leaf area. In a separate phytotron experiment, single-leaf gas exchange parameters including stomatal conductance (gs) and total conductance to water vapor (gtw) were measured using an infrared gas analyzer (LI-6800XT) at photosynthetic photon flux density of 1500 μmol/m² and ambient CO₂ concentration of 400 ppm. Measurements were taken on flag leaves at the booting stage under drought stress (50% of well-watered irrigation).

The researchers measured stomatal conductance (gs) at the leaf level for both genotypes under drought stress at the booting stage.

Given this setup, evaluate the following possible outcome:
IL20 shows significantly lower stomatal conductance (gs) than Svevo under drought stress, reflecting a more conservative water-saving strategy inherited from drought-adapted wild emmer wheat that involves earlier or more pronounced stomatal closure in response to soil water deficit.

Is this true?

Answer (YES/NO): NO